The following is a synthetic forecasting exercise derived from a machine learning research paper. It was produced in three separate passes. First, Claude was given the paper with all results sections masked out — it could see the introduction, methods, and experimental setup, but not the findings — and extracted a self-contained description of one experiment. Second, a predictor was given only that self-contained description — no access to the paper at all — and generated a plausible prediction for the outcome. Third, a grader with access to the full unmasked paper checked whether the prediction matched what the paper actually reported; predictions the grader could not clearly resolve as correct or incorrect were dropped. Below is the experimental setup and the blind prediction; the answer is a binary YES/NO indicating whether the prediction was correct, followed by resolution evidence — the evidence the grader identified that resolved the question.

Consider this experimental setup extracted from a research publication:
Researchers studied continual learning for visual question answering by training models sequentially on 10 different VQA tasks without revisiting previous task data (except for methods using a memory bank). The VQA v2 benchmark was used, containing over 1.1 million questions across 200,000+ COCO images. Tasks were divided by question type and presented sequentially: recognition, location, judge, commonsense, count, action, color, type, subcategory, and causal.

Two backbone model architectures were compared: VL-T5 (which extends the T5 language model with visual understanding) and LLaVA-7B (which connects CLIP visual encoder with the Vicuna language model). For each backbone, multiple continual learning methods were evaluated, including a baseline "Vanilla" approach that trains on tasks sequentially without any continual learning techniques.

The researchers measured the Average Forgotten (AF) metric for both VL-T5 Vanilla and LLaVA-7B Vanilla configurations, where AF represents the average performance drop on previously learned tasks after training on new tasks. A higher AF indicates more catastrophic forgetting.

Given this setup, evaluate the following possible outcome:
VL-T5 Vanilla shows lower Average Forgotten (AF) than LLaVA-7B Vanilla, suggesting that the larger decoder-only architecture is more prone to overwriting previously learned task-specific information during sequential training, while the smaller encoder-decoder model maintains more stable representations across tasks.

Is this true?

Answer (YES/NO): NO